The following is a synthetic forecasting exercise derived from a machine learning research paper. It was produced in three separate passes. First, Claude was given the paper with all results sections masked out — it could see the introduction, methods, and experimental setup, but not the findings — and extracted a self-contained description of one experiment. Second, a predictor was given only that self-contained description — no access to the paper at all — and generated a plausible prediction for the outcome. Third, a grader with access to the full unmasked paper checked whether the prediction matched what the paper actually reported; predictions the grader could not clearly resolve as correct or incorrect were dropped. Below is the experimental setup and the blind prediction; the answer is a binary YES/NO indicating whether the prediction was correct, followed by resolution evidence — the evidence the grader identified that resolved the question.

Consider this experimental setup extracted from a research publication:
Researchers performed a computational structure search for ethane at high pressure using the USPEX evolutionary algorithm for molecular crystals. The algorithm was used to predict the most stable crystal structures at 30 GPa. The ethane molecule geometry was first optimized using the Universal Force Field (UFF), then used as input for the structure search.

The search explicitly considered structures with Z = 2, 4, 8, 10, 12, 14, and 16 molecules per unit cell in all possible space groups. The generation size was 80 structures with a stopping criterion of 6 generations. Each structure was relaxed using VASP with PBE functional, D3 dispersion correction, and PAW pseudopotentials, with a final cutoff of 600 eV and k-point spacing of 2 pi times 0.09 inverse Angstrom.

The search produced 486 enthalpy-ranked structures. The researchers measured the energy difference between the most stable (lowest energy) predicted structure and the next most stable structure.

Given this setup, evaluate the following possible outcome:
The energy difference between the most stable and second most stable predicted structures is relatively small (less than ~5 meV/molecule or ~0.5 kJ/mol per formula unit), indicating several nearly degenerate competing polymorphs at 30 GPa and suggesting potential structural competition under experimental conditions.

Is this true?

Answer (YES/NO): NO